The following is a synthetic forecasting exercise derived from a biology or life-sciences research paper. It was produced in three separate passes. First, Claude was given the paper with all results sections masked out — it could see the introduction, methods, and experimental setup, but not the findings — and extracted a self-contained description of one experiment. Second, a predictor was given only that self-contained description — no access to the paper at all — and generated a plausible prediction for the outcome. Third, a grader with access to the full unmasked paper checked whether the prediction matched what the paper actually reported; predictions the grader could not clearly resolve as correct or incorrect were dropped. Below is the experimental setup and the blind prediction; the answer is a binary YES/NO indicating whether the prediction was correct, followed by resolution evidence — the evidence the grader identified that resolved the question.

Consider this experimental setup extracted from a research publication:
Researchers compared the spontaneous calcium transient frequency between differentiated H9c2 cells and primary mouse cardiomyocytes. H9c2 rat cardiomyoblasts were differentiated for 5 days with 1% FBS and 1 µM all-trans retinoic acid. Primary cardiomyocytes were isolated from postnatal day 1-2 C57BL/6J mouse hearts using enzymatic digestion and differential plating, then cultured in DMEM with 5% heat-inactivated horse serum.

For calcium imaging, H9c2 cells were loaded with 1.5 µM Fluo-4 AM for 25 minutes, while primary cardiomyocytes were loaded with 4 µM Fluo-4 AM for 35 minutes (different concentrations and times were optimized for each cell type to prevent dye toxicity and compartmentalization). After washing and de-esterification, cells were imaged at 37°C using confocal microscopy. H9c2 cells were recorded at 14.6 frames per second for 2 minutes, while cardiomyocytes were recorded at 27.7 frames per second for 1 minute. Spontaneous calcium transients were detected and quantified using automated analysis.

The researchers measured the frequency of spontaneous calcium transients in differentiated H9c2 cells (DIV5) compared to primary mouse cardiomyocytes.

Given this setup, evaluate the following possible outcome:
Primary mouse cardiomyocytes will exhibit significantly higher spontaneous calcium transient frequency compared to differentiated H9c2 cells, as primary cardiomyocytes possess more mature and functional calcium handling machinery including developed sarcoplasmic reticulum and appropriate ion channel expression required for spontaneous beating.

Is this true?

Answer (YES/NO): YES